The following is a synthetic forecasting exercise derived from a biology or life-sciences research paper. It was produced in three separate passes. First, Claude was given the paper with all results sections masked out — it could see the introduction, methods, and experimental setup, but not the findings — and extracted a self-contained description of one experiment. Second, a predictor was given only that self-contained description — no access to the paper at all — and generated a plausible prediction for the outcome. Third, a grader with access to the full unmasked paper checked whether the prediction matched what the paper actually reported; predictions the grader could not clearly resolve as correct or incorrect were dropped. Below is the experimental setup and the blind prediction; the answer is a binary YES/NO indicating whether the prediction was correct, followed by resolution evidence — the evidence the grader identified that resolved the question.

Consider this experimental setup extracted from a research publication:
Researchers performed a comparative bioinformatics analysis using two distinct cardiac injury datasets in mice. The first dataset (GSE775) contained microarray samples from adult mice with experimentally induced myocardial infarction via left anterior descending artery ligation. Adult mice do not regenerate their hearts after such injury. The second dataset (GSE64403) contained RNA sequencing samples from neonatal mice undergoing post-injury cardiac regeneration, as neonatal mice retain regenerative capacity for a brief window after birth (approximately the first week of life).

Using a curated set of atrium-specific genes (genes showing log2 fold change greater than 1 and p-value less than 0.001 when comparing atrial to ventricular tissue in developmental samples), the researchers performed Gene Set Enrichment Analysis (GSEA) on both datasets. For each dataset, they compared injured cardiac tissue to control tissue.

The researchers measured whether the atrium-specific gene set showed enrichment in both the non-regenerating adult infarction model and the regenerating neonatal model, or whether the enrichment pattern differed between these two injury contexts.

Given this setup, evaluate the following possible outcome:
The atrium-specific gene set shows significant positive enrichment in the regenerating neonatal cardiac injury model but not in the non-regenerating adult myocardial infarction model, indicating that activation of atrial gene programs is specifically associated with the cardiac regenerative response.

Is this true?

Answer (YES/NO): NO